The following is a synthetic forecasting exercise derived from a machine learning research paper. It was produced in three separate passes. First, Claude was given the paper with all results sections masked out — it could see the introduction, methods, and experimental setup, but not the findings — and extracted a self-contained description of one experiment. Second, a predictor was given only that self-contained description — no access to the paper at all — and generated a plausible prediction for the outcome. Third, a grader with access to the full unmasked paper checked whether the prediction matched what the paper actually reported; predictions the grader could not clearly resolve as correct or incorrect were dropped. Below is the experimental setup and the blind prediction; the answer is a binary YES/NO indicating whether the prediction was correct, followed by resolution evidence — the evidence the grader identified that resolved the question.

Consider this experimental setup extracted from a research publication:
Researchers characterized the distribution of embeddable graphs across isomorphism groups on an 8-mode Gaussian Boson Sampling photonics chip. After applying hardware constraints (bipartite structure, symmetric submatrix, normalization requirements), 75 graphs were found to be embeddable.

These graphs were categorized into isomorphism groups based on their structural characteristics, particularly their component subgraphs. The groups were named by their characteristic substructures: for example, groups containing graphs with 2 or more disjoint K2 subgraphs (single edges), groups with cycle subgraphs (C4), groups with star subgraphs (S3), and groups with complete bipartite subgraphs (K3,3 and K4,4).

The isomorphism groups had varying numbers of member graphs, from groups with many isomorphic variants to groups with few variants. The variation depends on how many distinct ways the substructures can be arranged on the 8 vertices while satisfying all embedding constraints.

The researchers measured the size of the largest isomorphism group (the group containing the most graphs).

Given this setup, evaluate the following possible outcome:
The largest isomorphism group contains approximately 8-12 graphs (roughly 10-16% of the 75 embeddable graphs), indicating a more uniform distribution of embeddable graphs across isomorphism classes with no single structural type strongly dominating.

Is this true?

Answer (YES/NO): NO